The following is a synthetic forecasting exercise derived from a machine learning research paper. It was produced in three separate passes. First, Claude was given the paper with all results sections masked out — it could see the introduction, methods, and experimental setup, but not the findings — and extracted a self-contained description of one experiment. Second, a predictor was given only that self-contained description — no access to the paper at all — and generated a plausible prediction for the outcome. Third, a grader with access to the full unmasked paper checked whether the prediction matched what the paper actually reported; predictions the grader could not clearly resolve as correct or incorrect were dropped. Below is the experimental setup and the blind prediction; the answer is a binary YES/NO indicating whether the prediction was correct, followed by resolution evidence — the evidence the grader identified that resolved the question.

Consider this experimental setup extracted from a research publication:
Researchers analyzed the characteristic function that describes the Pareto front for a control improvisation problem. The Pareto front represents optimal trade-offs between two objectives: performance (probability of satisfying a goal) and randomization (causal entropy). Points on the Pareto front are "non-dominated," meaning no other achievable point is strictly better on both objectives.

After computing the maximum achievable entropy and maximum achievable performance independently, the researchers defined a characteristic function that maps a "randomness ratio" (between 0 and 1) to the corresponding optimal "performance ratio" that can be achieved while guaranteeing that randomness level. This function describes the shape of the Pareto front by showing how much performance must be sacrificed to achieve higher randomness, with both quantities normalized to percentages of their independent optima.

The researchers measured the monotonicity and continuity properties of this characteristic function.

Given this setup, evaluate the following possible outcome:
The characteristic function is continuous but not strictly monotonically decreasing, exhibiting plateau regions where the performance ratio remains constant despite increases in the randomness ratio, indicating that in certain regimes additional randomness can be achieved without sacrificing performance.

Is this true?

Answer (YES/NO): NO